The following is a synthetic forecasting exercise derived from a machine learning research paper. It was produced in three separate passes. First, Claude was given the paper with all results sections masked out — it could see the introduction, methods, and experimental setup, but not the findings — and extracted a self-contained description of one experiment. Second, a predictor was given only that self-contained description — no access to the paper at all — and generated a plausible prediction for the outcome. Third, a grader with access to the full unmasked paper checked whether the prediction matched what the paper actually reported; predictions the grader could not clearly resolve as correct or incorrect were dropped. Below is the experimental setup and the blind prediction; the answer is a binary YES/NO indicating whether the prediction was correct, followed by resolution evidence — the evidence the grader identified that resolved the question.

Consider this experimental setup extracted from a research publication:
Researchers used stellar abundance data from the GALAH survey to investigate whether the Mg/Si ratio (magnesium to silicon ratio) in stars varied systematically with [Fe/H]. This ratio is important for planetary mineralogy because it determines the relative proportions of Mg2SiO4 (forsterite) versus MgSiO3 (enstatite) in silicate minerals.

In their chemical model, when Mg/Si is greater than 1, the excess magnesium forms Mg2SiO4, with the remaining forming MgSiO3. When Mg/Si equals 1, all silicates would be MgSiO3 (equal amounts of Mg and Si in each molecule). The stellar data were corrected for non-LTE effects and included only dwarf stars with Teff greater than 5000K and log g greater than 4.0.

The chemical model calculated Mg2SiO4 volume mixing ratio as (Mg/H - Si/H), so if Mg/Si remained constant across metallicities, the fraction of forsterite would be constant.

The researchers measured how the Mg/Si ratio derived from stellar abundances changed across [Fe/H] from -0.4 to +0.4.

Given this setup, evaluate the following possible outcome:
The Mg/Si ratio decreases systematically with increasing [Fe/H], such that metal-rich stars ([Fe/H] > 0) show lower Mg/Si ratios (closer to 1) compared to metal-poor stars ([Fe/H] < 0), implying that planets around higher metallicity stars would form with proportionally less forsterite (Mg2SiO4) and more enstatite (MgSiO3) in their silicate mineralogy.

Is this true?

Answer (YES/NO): NO